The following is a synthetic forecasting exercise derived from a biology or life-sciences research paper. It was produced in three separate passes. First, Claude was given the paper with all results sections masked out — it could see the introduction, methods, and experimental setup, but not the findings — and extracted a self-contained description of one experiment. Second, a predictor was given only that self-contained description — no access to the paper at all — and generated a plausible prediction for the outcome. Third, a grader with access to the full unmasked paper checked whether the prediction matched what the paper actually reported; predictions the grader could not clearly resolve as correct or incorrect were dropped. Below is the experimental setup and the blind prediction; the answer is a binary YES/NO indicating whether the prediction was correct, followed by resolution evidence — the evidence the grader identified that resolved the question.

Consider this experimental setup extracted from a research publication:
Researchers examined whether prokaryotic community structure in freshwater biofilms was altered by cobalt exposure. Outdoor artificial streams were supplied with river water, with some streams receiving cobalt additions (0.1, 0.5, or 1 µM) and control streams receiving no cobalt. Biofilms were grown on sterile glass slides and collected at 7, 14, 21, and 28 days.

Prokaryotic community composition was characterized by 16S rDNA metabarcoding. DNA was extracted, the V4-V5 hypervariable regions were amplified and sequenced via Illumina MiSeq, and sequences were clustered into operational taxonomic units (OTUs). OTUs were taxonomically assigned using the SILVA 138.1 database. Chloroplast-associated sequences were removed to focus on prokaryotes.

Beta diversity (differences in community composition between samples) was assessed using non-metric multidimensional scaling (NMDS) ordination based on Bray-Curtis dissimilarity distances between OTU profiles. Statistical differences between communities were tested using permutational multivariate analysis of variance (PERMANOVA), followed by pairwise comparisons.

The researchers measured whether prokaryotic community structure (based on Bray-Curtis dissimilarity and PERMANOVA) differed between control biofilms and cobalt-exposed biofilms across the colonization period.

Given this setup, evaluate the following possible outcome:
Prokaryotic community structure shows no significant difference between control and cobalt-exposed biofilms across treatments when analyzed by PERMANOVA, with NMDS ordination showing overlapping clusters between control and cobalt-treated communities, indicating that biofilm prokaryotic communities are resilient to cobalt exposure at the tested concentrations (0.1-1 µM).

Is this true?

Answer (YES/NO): NO